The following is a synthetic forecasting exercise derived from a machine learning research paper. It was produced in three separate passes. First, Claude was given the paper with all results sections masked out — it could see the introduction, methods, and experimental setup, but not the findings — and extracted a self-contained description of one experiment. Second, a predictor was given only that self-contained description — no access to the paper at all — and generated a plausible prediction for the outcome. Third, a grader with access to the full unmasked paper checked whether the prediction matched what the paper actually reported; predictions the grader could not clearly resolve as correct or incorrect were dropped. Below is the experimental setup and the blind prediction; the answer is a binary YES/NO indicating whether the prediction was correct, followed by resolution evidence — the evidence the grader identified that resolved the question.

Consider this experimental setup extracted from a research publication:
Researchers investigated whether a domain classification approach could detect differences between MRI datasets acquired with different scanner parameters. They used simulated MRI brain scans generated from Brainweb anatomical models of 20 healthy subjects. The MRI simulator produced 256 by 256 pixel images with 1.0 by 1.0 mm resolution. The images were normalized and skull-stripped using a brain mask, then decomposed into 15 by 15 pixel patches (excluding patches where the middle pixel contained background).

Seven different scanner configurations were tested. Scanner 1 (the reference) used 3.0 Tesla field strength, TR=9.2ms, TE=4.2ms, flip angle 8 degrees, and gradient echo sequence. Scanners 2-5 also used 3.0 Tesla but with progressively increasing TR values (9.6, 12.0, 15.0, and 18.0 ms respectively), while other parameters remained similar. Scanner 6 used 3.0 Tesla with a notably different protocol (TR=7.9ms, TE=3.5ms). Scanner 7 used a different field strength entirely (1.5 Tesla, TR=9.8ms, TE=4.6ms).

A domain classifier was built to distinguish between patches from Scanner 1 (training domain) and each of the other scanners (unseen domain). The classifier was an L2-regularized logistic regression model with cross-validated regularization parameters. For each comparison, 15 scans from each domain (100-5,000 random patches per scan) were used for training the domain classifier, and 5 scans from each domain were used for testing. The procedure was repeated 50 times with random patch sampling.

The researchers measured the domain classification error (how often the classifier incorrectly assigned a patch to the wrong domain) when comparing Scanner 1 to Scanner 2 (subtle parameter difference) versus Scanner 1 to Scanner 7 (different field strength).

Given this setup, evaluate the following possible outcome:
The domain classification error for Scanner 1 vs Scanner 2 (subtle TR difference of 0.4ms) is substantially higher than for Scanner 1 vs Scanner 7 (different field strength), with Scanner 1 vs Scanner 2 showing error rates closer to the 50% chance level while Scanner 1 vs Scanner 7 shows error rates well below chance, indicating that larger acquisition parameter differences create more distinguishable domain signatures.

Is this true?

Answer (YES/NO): YES